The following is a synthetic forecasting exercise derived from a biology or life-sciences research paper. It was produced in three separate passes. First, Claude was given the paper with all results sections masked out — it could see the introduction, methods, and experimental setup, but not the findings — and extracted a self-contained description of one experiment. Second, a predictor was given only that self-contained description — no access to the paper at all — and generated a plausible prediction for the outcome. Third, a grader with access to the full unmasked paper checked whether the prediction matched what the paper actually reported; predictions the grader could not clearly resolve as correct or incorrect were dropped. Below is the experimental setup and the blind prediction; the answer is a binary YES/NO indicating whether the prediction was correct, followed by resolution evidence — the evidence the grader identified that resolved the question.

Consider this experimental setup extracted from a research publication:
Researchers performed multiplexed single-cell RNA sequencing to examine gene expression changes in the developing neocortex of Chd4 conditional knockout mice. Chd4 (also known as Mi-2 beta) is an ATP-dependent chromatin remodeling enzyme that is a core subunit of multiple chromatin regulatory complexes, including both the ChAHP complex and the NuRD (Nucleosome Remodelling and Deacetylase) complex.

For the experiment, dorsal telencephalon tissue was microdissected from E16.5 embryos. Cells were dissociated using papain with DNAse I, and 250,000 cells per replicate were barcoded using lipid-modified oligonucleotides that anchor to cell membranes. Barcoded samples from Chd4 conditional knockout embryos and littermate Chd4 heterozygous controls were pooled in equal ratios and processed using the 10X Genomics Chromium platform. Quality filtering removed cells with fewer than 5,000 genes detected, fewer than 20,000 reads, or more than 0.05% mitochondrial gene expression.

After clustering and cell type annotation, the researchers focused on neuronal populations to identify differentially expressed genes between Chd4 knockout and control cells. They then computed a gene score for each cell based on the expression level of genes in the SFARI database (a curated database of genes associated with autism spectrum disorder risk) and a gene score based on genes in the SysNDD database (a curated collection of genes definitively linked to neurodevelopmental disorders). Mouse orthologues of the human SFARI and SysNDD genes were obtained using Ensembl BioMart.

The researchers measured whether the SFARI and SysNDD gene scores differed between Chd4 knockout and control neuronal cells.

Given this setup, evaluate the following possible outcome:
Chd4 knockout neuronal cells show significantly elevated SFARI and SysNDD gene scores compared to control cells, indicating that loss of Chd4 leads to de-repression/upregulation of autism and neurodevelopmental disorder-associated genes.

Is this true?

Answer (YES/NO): NO